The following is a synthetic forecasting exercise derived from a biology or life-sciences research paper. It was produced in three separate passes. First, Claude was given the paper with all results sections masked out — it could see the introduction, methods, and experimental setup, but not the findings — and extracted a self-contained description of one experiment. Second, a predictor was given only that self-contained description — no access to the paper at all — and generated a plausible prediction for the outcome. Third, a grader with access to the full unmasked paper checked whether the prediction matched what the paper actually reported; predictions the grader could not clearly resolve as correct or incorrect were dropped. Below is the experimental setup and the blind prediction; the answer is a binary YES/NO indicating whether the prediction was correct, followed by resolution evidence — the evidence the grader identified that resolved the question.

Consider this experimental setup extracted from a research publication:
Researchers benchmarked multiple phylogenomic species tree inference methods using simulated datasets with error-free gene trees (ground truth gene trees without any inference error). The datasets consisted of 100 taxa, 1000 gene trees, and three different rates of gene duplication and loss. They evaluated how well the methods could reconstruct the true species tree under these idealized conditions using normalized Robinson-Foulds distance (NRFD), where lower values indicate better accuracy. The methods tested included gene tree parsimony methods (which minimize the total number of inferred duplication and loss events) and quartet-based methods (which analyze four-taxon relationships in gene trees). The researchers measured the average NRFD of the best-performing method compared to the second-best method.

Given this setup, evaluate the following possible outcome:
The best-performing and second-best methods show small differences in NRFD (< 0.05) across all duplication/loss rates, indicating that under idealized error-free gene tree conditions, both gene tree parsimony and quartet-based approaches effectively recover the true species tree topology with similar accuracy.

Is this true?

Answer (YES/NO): NO